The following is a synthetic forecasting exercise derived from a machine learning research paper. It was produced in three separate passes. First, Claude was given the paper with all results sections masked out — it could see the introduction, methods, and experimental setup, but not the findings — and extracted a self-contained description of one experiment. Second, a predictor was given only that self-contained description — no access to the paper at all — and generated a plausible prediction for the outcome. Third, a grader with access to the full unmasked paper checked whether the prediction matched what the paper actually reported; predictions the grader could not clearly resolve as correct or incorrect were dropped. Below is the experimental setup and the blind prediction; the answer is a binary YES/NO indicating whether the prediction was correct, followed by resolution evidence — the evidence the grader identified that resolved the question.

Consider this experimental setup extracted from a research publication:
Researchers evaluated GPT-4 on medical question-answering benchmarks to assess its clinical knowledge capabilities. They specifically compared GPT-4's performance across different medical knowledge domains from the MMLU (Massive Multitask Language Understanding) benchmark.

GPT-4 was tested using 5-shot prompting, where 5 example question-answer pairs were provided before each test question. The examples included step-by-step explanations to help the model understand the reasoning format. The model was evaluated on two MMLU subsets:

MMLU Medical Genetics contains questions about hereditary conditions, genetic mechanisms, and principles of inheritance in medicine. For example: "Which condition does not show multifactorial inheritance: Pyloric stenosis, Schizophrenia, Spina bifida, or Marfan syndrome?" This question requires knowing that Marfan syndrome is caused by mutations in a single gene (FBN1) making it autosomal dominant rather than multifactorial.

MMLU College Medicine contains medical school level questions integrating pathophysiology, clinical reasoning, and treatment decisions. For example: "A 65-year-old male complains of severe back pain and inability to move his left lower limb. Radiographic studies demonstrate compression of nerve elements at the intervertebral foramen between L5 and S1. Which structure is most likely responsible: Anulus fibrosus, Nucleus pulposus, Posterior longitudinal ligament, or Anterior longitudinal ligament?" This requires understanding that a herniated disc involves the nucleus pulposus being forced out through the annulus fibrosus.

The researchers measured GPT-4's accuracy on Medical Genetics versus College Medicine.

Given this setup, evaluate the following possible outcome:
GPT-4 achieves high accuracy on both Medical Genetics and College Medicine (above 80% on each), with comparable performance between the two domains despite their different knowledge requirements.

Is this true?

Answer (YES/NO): NO